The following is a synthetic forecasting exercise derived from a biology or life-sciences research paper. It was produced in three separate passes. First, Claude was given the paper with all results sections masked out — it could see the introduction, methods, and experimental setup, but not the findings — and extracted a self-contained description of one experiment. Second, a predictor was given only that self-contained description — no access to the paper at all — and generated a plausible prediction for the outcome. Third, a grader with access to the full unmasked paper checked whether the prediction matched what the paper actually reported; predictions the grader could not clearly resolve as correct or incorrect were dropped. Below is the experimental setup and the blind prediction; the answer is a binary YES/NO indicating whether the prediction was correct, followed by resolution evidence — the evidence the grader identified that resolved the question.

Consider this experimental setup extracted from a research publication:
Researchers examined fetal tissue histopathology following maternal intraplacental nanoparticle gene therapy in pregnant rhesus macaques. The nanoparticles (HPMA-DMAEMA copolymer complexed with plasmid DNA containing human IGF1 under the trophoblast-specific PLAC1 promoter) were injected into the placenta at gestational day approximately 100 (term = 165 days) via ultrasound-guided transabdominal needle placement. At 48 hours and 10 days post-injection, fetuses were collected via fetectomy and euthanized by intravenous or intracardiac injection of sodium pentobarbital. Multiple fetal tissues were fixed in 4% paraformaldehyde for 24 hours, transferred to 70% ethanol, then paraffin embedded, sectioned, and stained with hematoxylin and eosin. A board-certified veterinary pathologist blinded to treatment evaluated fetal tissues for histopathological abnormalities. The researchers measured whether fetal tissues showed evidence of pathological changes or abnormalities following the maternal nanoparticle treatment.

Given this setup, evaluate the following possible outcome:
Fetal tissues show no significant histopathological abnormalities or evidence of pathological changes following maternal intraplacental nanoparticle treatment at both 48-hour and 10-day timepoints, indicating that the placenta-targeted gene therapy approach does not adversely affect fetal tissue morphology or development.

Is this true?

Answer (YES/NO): YES